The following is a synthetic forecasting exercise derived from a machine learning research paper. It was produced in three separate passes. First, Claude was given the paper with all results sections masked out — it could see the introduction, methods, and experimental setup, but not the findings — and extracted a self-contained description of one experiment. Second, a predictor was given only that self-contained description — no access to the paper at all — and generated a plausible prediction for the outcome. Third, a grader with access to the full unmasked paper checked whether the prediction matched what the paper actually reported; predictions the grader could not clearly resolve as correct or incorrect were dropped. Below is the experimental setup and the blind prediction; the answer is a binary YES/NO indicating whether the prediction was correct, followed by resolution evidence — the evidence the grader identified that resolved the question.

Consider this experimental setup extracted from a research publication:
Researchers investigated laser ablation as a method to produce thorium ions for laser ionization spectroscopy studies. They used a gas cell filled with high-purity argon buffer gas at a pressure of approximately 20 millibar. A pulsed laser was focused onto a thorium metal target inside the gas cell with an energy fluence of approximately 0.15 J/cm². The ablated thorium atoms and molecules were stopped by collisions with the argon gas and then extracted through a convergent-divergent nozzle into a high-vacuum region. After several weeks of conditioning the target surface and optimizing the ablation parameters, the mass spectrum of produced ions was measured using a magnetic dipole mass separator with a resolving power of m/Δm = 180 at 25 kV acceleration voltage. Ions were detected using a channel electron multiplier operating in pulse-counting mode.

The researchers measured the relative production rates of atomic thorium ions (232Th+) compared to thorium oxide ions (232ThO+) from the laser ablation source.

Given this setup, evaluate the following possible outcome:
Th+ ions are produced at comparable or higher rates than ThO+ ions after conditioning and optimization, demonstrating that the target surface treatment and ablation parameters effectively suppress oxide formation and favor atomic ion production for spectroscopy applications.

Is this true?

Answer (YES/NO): YES